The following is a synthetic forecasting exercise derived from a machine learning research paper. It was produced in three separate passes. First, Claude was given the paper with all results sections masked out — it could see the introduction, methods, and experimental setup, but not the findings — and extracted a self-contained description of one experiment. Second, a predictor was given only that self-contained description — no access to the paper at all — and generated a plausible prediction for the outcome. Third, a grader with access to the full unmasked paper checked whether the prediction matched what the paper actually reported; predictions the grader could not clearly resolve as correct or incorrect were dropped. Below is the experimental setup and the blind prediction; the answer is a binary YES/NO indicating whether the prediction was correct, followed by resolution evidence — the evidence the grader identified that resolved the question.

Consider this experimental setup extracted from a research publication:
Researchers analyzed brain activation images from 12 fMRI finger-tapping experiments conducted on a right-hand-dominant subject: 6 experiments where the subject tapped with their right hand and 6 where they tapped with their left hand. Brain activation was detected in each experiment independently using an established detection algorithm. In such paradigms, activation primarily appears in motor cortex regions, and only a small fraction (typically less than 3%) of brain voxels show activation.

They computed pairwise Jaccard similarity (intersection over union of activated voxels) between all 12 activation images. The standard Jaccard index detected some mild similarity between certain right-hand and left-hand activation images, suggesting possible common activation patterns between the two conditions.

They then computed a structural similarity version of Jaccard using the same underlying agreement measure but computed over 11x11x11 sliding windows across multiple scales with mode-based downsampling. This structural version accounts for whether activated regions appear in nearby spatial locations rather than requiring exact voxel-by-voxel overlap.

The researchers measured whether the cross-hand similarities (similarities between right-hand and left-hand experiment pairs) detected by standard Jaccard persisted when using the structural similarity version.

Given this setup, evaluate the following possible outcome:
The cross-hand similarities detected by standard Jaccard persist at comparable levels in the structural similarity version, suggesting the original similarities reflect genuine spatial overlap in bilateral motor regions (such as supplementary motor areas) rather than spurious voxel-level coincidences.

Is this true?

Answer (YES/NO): NO